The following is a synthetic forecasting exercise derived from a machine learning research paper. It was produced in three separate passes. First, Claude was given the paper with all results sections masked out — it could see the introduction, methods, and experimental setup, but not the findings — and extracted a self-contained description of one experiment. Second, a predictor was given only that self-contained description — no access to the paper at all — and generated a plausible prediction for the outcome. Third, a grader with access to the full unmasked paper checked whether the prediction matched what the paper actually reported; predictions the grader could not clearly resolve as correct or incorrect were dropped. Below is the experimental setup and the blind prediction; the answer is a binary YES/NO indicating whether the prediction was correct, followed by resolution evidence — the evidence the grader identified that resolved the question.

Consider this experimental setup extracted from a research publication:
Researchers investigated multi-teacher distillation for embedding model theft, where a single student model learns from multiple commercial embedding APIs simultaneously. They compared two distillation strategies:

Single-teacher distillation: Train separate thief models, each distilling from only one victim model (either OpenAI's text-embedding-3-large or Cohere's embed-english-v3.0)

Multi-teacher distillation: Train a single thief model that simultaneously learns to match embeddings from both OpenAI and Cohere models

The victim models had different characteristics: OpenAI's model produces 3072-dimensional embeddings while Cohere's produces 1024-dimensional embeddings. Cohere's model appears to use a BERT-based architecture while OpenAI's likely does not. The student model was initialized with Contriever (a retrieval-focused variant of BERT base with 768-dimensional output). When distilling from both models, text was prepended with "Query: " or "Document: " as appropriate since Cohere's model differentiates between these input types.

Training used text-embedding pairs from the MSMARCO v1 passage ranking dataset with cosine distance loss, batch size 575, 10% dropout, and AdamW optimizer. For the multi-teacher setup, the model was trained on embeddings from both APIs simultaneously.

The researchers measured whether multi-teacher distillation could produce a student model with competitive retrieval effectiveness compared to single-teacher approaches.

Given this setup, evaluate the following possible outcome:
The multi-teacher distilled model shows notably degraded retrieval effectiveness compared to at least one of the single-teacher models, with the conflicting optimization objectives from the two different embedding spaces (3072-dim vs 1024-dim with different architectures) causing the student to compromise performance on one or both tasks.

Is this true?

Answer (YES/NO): NO